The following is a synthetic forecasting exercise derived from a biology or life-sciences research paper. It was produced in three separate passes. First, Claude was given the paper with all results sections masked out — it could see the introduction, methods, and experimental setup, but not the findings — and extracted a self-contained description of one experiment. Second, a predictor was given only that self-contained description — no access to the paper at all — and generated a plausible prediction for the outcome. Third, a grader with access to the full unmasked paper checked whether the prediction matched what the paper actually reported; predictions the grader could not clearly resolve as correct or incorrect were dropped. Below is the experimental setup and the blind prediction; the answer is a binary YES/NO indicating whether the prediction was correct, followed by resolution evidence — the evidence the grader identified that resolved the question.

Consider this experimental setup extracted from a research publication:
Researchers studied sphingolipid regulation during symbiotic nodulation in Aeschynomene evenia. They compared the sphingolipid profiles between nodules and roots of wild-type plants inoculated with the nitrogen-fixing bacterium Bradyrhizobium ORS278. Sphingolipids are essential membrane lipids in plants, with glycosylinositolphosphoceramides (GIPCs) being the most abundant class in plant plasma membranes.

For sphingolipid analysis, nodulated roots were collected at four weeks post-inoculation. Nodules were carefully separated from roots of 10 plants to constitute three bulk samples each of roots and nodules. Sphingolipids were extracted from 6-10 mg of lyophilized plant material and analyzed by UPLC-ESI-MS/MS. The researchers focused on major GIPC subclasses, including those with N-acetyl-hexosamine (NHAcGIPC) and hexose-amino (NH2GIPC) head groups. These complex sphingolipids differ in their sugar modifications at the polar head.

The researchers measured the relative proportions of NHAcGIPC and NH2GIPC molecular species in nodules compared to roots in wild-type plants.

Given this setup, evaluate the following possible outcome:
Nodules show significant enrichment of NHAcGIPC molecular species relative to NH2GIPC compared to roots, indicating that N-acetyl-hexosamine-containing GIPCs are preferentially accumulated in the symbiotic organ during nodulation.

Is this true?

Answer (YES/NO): YES